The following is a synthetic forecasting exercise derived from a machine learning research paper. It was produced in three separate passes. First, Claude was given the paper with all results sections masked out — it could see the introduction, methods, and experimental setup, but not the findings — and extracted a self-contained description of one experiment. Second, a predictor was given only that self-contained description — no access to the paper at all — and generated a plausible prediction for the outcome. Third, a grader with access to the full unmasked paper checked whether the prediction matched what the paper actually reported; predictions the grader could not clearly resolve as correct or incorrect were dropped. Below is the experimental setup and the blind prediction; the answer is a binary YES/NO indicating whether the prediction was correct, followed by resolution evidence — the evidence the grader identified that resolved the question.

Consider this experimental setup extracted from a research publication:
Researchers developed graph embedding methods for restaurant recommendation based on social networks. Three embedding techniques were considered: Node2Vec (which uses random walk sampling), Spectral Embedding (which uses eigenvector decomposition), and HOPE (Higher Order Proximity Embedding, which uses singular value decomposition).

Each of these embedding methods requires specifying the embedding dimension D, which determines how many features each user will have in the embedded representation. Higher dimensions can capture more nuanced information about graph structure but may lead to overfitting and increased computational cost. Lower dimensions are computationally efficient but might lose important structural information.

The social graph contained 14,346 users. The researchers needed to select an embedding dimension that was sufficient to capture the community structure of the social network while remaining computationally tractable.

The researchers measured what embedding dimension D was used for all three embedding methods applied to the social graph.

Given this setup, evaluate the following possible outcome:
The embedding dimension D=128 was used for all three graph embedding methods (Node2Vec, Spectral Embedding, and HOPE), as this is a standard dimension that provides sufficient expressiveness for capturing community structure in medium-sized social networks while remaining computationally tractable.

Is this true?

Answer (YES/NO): NO